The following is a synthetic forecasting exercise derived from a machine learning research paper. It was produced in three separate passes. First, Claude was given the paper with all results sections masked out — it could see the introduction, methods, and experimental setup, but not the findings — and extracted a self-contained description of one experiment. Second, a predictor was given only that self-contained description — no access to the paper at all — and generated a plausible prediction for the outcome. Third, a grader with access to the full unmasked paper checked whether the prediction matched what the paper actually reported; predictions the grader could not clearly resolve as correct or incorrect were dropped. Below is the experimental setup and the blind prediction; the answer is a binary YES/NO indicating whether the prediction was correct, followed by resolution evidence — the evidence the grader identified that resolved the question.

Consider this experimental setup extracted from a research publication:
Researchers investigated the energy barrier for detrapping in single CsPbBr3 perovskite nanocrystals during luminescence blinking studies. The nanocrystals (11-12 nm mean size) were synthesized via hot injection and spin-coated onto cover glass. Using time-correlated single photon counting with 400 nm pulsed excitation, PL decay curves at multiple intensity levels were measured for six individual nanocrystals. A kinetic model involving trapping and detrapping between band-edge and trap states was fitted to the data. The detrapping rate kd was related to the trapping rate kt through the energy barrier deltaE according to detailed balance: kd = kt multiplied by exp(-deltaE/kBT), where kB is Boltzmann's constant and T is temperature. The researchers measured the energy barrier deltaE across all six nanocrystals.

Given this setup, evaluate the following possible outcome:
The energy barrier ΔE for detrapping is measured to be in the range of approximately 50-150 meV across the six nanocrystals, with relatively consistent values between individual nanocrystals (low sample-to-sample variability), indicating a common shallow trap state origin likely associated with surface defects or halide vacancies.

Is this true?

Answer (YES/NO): NO